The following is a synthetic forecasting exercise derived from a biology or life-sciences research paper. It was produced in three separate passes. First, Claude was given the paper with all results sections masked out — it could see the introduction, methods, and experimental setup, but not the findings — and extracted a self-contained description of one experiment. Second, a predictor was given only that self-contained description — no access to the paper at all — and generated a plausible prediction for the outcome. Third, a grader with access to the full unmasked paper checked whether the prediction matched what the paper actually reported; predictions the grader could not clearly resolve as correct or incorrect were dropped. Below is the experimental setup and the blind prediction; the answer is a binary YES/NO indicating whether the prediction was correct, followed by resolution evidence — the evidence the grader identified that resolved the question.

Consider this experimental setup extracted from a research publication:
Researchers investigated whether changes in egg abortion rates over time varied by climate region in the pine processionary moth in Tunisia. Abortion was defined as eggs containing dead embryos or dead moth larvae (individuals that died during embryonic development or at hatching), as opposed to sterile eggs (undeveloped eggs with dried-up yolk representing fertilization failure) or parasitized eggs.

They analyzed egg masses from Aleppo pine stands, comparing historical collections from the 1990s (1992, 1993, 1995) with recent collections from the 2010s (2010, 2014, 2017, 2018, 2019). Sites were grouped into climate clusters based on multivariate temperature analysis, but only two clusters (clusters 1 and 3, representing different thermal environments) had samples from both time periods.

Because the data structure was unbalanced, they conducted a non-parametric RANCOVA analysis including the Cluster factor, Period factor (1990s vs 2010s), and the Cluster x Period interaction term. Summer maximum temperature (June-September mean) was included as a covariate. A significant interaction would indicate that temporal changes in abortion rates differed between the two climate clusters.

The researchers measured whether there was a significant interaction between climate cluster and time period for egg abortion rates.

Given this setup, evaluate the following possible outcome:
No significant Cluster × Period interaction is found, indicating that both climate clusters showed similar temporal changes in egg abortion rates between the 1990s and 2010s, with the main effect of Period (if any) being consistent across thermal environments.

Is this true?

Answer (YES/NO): YES